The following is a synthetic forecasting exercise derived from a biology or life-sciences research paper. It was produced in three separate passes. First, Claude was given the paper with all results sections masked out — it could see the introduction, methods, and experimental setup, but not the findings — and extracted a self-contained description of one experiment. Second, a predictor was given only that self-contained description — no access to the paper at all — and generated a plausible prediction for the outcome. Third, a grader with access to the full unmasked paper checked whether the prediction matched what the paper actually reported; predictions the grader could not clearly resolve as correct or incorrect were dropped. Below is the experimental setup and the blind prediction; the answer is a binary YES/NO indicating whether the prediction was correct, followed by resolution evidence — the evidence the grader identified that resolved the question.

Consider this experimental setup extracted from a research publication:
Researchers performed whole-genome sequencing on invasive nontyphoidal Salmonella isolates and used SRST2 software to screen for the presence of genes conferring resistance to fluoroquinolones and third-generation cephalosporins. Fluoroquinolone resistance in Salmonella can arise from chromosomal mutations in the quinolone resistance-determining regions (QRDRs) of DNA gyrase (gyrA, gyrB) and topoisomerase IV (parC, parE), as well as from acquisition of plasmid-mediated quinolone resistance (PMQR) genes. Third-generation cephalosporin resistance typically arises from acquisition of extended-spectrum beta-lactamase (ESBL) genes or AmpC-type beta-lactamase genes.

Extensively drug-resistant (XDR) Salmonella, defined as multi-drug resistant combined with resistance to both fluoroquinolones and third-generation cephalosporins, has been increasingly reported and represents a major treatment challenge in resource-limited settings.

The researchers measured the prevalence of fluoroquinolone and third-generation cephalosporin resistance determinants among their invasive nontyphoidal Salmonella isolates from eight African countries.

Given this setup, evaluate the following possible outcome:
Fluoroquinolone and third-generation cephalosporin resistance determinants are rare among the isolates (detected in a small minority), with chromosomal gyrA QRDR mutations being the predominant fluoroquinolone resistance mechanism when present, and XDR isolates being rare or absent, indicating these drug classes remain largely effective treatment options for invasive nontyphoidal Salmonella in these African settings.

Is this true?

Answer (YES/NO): NO